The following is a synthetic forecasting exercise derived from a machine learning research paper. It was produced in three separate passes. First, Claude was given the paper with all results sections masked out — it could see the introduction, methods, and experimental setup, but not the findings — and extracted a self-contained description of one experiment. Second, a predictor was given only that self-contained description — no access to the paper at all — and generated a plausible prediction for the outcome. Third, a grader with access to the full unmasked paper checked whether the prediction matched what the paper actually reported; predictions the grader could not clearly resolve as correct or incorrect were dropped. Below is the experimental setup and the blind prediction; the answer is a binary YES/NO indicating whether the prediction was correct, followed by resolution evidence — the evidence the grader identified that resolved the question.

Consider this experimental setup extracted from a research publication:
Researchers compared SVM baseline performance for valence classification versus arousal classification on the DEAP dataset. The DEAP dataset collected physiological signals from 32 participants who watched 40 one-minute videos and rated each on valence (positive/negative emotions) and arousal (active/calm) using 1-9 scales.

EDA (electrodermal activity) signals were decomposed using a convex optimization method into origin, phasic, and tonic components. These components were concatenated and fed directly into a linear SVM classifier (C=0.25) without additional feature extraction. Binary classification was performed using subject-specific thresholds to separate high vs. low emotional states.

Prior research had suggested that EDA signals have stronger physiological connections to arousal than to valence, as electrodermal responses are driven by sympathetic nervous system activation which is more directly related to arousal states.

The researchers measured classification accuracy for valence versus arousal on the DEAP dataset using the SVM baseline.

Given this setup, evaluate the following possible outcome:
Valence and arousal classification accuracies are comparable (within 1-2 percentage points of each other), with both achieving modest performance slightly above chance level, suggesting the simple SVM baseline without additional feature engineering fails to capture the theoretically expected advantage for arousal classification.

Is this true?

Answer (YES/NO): YES